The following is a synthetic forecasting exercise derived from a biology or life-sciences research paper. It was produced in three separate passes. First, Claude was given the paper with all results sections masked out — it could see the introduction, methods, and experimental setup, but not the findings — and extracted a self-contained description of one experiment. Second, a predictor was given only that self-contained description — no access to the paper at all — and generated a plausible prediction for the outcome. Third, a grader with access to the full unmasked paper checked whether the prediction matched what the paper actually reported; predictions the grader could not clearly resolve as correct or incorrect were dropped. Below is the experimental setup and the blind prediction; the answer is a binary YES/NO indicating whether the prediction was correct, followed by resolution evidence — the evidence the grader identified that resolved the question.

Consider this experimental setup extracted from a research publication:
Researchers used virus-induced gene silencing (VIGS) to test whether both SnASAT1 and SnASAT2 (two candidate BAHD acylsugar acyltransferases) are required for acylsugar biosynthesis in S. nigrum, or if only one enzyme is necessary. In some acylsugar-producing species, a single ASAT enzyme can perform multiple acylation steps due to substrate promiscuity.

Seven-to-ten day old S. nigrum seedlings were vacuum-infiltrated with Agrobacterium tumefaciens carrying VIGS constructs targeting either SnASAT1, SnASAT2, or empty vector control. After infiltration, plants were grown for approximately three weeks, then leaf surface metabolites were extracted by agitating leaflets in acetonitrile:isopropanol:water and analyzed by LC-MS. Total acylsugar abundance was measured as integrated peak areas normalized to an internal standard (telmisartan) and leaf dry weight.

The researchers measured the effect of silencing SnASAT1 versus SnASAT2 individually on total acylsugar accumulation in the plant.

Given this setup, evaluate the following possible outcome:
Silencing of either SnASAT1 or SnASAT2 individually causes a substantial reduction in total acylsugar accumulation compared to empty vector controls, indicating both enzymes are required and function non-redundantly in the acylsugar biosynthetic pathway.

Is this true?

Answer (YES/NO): YES